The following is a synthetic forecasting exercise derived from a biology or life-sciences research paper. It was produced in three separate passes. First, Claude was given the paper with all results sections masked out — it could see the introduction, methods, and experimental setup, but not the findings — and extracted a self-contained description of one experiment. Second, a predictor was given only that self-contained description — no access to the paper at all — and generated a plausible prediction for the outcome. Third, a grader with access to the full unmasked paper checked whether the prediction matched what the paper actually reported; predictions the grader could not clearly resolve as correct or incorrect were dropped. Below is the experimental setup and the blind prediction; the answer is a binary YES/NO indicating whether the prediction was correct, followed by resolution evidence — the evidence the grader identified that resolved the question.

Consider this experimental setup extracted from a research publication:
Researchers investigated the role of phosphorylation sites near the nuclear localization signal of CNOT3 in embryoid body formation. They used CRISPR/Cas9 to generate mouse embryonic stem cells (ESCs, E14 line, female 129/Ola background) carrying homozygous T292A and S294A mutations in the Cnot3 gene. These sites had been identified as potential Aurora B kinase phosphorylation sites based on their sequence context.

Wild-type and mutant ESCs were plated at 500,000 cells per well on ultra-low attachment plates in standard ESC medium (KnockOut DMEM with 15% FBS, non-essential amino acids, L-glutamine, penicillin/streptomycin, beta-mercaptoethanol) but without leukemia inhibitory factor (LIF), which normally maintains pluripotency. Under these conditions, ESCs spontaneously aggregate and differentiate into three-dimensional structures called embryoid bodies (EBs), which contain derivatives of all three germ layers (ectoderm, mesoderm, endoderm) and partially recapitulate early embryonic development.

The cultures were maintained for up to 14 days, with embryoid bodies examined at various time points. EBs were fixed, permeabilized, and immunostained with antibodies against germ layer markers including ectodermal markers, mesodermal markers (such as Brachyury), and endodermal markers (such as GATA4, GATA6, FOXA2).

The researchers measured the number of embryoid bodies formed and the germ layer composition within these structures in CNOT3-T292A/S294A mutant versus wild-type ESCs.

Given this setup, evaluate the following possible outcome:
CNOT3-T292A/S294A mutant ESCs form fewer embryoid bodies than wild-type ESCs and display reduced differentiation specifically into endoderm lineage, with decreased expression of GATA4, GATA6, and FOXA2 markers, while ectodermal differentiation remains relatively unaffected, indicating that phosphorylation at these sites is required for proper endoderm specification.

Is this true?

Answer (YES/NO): NO